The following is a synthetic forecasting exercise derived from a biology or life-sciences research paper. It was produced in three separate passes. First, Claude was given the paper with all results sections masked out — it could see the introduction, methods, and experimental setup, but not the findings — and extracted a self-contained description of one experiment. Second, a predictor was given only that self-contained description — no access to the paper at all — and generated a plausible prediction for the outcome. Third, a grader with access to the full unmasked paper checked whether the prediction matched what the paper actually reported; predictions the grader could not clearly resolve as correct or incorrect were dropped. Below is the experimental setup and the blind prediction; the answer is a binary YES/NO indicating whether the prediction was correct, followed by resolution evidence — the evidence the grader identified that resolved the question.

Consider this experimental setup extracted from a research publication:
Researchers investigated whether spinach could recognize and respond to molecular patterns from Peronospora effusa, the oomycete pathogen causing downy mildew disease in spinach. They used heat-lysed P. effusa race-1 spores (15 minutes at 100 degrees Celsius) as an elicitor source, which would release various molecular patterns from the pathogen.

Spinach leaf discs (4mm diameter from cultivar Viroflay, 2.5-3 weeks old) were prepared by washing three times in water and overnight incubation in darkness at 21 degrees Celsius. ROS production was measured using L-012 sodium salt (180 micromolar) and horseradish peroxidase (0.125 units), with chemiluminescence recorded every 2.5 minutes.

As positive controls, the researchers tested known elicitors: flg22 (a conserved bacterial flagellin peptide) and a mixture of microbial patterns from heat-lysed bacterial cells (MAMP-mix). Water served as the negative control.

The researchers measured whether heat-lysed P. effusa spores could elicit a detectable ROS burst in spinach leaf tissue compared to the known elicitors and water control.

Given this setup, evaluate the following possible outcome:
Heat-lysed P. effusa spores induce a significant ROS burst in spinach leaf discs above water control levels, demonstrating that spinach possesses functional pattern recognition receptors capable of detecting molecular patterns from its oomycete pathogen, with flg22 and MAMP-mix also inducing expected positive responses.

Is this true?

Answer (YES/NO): NO